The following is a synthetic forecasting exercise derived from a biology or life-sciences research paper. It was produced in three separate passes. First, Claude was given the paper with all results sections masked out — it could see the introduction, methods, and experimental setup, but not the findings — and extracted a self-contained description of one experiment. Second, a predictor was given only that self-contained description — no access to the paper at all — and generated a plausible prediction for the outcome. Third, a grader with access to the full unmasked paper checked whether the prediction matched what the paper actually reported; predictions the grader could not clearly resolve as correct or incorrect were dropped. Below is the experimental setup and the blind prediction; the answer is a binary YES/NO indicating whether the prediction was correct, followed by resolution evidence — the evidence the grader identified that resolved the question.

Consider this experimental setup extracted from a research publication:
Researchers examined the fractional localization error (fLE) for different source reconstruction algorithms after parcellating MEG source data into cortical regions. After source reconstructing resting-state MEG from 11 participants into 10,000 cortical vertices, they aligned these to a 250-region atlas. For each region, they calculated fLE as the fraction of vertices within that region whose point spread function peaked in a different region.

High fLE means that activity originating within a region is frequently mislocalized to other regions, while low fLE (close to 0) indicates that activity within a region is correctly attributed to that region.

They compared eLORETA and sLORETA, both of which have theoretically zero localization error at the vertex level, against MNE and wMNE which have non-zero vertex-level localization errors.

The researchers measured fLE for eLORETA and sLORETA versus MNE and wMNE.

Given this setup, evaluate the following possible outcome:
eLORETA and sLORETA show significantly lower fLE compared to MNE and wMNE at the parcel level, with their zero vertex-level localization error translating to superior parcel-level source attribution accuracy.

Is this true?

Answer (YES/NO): YES